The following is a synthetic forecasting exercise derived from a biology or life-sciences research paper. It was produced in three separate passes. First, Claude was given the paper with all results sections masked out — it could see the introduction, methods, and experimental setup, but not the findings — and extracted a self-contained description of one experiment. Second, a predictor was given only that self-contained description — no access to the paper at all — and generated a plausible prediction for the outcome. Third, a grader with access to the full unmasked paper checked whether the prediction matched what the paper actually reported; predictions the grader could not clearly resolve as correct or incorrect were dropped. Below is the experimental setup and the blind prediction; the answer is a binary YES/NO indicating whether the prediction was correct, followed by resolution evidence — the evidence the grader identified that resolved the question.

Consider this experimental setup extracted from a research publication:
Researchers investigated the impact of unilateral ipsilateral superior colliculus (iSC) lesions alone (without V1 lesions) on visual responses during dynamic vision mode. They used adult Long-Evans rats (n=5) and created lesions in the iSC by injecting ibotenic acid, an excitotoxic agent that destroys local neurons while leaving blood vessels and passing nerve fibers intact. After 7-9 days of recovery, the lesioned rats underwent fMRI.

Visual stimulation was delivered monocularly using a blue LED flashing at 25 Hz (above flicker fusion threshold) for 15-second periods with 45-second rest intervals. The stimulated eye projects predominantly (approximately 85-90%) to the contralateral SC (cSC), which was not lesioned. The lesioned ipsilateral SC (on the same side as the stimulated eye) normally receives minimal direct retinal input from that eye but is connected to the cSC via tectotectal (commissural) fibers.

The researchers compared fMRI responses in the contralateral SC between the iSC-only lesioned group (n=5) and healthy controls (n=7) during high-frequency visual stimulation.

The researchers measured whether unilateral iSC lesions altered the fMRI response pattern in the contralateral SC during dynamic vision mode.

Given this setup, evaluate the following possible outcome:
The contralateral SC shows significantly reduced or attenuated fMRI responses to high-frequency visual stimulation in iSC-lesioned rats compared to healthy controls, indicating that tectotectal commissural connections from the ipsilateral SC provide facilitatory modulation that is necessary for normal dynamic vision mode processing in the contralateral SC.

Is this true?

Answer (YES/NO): NO